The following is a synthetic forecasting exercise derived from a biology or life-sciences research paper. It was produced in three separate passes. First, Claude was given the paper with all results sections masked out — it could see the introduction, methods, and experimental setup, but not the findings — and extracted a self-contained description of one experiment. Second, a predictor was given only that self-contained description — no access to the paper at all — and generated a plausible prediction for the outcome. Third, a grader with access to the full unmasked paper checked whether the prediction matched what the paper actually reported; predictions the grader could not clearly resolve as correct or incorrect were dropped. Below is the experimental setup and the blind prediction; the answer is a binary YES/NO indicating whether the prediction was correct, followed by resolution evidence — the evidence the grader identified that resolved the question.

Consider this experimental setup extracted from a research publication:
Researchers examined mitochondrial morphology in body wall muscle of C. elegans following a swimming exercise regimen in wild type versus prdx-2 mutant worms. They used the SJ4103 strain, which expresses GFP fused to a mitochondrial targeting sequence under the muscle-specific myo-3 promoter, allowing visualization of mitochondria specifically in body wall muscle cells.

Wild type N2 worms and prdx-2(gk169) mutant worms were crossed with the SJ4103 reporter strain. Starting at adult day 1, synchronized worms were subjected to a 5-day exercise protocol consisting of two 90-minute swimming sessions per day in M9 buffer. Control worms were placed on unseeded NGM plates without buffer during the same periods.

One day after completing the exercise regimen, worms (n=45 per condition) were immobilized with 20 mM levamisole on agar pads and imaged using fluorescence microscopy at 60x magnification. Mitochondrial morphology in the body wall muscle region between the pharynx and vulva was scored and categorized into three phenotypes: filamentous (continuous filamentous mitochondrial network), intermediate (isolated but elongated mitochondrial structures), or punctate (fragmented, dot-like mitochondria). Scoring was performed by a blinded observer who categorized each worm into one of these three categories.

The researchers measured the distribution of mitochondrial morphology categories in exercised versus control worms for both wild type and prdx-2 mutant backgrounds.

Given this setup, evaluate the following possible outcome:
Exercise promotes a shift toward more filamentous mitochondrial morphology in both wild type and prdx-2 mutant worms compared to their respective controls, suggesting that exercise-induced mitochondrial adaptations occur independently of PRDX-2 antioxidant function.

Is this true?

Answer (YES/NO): NO